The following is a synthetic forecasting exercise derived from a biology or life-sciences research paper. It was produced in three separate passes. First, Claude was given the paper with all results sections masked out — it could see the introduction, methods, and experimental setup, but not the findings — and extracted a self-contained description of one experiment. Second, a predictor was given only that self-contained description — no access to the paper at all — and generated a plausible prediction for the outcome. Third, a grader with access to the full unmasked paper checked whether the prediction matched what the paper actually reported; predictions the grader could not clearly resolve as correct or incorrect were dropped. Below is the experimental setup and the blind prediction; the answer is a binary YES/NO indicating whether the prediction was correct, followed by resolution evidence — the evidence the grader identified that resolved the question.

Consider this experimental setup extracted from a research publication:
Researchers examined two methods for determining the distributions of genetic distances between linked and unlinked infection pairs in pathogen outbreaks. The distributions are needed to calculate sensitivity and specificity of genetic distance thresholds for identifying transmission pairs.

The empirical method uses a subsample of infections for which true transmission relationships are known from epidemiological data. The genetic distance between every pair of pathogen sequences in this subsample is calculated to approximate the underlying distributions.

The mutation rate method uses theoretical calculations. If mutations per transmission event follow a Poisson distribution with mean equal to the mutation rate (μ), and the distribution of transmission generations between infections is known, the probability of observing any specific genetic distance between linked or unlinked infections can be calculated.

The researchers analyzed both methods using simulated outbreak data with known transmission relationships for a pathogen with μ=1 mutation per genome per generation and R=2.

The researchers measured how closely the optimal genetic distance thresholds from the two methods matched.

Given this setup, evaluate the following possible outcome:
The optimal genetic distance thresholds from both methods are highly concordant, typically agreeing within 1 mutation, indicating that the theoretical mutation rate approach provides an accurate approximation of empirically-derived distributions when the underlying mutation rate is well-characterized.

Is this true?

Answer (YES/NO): NO